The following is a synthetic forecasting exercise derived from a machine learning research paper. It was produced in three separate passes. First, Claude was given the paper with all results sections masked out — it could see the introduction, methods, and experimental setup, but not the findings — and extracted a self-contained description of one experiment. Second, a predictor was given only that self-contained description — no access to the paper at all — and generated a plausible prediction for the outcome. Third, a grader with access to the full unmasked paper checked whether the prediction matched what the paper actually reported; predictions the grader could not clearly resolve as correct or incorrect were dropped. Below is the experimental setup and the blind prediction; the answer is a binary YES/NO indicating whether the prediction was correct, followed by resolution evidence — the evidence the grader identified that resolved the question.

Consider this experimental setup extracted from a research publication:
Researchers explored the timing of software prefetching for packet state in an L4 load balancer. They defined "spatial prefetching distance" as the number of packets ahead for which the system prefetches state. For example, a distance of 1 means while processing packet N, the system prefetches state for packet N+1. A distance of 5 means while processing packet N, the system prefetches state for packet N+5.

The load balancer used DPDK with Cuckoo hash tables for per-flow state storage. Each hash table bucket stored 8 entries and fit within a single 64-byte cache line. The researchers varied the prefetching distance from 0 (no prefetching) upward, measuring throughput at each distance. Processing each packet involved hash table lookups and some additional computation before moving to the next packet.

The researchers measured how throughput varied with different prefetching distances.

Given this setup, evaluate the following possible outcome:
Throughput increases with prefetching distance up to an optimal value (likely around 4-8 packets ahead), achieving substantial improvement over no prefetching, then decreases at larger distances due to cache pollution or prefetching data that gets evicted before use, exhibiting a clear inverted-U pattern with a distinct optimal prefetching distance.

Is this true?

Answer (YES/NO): NO